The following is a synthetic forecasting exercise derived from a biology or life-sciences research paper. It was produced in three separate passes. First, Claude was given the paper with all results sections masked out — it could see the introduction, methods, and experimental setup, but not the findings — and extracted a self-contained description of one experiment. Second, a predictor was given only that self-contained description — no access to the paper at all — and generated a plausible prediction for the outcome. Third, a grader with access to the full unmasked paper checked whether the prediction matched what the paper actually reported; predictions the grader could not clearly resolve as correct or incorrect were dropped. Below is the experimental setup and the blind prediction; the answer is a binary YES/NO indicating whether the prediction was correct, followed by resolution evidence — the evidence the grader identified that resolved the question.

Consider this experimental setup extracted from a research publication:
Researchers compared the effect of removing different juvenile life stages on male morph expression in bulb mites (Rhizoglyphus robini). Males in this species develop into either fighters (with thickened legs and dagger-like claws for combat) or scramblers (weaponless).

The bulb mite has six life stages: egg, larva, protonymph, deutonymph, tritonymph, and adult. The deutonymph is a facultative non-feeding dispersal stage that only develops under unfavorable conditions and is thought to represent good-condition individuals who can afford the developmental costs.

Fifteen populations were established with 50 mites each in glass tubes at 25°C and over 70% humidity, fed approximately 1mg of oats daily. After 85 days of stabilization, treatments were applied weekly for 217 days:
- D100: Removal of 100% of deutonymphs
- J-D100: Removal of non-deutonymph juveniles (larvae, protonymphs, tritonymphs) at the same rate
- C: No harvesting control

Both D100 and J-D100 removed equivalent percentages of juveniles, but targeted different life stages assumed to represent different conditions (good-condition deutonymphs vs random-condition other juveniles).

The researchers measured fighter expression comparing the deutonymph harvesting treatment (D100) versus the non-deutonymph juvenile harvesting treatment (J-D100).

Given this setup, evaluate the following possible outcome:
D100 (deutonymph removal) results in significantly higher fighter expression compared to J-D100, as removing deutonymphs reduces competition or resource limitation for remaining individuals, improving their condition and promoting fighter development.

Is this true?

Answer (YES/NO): NO